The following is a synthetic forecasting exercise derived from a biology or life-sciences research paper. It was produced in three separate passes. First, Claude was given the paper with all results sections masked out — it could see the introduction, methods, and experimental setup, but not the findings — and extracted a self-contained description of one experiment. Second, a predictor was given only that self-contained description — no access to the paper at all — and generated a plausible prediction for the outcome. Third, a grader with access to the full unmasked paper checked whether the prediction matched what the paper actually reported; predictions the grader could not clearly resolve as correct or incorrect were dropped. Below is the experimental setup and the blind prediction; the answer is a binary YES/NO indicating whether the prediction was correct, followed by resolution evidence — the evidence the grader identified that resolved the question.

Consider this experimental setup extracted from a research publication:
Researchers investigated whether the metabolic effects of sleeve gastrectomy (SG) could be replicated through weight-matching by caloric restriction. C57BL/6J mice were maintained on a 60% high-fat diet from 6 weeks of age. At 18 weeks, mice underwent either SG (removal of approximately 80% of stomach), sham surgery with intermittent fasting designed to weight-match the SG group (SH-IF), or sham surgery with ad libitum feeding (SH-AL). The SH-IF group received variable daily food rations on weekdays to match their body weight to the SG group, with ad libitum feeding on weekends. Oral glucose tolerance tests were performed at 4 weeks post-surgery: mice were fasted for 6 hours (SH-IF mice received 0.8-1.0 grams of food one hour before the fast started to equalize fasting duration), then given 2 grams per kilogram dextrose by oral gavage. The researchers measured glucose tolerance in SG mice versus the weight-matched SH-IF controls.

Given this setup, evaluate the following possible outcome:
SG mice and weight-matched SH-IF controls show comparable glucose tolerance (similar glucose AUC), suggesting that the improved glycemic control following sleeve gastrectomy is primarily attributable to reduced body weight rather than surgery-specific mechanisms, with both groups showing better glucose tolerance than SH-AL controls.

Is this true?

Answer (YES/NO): YES